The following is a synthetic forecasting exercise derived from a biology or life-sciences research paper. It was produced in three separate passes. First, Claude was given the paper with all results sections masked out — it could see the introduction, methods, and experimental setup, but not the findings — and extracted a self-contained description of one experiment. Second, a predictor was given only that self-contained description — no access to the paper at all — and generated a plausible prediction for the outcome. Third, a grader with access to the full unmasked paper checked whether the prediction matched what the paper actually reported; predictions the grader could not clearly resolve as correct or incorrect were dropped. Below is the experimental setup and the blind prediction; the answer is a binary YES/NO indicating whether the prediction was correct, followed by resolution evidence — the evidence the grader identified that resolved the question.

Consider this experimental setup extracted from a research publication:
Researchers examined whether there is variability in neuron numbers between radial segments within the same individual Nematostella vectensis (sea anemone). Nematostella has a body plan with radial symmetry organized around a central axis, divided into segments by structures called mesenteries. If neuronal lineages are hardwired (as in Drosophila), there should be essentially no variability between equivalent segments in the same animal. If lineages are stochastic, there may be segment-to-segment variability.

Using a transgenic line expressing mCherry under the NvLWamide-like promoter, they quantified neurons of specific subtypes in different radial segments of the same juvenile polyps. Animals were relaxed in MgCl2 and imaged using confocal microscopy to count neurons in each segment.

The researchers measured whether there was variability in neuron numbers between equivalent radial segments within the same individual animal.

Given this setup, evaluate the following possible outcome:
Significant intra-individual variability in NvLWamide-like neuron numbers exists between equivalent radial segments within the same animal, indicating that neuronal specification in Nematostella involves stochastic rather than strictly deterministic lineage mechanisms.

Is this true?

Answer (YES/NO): YES